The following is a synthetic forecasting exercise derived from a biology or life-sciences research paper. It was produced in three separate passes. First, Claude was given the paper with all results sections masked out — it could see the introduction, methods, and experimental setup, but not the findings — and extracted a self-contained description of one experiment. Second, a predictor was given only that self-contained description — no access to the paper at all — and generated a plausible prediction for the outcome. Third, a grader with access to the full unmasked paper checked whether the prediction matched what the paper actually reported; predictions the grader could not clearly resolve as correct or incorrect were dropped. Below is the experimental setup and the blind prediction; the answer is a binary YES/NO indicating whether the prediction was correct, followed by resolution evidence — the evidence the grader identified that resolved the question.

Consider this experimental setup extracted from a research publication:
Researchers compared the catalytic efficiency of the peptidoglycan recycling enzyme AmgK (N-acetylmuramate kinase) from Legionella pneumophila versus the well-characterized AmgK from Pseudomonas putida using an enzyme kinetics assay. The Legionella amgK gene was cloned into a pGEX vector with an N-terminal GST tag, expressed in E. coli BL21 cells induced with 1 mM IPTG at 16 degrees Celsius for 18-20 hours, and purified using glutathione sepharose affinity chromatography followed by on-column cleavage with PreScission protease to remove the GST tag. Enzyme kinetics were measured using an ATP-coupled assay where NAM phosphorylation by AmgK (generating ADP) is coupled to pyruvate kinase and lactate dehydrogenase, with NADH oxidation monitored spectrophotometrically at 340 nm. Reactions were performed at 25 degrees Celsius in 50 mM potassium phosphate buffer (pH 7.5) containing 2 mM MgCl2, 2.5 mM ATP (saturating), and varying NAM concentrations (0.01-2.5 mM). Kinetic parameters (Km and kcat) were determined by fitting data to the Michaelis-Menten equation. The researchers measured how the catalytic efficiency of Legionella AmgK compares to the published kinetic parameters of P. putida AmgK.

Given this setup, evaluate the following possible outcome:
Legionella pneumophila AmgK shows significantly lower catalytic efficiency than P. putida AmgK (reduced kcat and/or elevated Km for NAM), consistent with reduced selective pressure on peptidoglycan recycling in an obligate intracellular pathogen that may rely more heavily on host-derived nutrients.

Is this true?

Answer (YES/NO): NO